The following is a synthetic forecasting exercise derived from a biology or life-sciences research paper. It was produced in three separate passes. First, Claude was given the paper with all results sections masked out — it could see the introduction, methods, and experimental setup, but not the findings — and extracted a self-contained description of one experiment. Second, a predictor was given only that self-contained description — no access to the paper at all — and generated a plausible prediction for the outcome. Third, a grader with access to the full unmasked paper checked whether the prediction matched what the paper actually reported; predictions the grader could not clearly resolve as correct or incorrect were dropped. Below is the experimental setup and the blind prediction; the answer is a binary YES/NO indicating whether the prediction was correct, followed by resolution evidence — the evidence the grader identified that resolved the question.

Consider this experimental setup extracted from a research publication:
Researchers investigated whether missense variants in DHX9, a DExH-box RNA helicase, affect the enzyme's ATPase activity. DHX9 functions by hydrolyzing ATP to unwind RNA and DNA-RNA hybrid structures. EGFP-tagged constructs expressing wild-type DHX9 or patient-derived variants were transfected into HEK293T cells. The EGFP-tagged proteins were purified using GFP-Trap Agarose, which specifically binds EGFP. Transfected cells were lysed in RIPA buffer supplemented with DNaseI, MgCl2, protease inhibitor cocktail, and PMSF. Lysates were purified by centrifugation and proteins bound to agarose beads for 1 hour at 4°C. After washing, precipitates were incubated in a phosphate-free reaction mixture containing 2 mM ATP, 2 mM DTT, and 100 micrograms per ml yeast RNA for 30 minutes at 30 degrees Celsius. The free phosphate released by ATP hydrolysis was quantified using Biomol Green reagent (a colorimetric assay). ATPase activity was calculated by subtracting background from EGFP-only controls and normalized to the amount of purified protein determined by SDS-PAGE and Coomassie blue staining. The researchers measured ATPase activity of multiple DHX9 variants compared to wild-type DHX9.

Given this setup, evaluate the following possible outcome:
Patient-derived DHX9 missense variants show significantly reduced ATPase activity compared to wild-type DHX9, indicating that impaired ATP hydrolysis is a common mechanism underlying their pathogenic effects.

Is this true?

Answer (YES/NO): NO